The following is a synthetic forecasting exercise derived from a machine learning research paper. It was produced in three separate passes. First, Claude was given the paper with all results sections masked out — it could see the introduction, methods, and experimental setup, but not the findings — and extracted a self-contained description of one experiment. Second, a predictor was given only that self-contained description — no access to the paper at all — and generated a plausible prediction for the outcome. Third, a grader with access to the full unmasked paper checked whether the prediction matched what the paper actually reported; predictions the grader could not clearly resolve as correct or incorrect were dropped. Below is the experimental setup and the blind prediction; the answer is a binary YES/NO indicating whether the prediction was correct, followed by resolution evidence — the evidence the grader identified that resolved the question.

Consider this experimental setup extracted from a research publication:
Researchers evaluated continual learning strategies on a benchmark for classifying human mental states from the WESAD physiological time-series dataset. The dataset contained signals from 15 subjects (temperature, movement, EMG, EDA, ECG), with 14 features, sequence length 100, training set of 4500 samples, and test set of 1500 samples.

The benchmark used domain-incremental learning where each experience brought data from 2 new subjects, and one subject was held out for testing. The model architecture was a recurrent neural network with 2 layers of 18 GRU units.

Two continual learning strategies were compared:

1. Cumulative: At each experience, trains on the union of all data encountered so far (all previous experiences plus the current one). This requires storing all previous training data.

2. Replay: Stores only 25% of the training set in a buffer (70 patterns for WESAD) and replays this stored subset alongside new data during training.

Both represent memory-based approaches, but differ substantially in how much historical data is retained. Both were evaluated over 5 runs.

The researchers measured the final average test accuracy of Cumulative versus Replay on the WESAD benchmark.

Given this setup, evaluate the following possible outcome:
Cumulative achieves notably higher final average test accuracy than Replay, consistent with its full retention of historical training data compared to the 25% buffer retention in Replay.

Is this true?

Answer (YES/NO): NO